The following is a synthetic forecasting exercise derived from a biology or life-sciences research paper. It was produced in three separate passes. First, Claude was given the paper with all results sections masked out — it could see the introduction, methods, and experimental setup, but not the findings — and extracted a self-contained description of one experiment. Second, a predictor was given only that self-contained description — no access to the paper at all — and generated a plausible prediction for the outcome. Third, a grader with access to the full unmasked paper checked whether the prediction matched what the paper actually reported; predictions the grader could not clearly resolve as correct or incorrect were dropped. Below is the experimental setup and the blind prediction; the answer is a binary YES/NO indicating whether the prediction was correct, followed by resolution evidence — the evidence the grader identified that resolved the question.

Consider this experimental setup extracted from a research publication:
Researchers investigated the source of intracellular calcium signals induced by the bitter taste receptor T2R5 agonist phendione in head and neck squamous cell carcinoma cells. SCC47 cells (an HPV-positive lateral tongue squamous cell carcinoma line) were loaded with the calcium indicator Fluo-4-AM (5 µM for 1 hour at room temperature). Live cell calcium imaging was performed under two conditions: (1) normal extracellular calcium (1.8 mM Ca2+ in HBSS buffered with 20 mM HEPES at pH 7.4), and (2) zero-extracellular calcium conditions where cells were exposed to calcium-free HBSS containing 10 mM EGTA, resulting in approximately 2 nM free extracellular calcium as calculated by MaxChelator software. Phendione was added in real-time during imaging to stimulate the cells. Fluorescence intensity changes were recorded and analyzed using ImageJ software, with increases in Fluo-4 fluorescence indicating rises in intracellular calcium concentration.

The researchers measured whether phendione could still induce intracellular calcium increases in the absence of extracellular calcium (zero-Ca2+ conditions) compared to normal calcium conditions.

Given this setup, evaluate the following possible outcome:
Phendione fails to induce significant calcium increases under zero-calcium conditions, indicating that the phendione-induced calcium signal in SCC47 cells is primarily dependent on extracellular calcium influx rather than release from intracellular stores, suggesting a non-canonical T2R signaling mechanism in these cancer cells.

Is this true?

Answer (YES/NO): NO